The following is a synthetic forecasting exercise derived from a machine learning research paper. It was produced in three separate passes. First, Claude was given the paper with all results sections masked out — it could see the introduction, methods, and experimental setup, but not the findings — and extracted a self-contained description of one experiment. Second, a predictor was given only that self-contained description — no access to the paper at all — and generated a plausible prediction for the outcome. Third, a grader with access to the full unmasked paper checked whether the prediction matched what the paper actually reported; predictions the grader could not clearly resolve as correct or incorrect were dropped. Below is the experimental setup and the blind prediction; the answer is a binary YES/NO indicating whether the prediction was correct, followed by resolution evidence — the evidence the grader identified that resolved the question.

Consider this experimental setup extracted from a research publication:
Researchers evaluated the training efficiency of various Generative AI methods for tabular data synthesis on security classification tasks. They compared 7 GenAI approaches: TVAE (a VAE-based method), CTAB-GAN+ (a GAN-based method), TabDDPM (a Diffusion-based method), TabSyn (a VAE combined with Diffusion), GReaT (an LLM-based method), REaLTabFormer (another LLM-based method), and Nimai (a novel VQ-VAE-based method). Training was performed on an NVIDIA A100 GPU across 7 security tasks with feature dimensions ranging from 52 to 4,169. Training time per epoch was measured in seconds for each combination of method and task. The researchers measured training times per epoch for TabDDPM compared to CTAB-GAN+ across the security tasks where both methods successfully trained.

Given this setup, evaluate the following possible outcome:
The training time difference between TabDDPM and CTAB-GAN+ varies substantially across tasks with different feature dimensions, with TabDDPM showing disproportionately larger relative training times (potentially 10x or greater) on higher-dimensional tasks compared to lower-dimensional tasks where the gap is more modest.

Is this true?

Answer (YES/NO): NO